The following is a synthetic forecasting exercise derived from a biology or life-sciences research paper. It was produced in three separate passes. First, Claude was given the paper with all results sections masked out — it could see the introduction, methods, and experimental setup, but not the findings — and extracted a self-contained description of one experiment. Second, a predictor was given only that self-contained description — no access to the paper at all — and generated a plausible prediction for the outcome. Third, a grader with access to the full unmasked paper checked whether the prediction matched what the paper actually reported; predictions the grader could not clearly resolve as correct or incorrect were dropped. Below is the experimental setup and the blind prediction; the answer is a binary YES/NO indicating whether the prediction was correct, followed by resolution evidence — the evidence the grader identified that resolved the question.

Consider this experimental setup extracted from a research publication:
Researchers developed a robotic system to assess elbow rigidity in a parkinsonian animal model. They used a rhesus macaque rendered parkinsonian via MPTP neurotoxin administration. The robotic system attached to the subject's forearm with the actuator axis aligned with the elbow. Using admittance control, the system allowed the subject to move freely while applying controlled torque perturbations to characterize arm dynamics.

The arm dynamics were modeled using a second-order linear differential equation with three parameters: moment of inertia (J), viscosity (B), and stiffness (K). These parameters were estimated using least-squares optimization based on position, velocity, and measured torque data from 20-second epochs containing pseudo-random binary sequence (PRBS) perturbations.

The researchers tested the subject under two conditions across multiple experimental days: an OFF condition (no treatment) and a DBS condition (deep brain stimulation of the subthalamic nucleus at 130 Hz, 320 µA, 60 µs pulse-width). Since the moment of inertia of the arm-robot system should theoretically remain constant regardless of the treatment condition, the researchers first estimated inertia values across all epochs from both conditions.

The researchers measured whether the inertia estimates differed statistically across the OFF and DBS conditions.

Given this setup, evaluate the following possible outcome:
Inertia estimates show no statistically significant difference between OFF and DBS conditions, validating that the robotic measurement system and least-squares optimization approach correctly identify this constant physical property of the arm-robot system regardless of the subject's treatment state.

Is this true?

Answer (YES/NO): YES